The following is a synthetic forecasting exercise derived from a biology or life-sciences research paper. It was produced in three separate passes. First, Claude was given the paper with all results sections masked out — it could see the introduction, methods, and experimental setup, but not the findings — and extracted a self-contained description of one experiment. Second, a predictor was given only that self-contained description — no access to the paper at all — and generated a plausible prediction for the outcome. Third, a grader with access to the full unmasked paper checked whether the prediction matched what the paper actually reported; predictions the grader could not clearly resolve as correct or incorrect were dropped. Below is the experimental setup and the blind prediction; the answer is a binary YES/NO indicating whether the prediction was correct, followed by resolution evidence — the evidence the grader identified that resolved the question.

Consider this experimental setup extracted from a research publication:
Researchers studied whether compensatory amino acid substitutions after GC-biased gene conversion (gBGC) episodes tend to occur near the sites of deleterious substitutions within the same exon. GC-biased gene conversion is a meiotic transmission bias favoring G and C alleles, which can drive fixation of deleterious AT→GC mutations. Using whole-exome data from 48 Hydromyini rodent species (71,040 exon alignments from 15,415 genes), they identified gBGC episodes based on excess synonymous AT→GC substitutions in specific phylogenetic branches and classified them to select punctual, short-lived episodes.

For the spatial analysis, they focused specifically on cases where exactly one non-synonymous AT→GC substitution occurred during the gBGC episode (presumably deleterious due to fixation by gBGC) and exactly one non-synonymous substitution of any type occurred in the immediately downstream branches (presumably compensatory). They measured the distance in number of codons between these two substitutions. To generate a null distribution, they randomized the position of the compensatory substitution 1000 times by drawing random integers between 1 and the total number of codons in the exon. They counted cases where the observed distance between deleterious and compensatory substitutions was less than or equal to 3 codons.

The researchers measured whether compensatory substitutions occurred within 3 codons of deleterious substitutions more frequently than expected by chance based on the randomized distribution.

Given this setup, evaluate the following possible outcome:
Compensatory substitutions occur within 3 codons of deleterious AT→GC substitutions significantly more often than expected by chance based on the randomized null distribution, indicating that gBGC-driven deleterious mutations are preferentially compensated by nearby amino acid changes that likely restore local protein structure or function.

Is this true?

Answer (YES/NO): YES